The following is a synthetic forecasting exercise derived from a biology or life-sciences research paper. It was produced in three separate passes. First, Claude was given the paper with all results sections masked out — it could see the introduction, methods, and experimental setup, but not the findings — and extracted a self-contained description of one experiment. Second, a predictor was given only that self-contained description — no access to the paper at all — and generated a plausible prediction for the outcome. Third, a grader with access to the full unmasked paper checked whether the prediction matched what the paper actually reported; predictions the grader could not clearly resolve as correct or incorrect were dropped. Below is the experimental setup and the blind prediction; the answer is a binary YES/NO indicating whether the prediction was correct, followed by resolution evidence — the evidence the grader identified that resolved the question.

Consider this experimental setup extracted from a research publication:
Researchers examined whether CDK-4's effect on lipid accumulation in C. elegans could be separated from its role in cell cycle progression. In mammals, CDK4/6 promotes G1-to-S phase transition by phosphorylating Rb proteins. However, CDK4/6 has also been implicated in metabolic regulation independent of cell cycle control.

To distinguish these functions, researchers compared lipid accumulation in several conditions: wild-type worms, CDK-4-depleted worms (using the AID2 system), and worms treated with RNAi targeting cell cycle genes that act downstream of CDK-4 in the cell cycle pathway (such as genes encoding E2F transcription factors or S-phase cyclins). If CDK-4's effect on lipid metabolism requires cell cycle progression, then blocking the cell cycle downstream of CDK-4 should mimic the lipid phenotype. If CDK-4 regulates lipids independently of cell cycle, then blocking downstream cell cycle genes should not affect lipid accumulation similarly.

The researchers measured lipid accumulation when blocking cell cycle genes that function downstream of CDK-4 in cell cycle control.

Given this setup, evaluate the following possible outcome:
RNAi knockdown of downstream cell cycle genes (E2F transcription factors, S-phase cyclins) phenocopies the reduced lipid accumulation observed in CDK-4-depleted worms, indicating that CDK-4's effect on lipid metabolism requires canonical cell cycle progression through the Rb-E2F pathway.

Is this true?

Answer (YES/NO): NO